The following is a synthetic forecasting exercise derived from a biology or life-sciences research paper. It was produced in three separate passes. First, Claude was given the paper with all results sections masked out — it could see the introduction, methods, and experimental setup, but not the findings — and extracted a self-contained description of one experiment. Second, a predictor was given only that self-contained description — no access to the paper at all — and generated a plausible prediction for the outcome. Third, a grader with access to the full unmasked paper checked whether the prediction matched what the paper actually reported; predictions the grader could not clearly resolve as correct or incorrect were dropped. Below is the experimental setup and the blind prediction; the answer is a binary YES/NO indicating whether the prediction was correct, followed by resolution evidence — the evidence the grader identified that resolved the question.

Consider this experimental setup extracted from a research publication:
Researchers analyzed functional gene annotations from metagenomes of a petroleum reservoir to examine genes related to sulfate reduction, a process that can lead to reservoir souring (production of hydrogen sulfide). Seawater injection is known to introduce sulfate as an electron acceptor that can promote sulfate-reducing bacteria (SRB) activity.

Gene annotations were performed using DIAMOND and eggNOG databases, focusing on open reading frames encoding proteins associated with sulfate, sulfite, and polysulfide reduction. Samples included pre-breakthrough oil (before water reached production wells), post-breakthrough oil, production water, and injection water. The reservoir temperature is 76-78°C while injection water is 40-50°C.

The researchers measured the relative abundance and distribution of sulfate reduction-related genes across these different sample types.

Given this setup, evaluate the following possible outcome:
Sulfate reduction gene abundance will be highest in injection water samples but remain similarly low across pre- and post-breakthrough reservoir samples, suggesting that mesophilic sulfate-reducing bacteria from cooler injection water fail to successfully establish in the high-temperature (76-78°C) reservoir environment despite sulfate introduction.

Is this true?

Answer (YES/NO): NO